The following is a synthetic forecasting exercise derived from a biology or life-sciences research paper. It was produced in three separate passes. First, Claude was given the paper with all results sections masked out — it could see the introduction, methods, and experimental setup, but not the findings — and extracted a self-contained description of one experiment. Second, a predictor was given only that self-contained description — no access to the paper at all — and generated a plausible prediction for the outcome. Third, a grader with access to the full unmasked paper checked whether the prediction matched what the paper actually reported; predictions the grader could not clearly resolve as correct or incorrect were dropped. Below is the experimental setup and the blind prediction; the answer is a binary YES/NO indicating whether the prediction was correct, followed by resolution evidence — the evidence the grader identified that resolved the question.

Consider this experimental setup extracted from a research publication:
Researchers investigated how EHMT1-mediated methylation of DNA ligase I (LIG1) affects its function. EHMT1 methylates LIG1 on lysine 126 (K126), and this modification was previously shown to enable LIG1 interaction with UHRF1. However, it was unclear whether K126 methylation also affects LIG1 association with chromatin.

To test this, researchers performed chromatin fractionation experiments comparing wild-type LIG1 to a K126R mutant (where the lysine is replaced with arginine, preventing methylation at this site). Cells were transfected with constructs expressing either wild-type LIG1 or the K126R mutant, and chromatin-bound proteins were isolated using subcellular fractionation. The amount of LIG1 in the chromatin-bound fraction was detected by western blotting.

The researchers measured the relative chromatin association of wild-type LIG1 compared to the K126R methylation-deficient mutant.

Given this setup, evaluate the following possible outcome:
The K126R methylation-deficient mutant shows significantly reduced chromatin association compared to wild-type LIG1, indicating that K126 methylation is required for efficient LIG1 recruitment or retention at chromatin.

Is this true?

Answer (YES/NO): YES